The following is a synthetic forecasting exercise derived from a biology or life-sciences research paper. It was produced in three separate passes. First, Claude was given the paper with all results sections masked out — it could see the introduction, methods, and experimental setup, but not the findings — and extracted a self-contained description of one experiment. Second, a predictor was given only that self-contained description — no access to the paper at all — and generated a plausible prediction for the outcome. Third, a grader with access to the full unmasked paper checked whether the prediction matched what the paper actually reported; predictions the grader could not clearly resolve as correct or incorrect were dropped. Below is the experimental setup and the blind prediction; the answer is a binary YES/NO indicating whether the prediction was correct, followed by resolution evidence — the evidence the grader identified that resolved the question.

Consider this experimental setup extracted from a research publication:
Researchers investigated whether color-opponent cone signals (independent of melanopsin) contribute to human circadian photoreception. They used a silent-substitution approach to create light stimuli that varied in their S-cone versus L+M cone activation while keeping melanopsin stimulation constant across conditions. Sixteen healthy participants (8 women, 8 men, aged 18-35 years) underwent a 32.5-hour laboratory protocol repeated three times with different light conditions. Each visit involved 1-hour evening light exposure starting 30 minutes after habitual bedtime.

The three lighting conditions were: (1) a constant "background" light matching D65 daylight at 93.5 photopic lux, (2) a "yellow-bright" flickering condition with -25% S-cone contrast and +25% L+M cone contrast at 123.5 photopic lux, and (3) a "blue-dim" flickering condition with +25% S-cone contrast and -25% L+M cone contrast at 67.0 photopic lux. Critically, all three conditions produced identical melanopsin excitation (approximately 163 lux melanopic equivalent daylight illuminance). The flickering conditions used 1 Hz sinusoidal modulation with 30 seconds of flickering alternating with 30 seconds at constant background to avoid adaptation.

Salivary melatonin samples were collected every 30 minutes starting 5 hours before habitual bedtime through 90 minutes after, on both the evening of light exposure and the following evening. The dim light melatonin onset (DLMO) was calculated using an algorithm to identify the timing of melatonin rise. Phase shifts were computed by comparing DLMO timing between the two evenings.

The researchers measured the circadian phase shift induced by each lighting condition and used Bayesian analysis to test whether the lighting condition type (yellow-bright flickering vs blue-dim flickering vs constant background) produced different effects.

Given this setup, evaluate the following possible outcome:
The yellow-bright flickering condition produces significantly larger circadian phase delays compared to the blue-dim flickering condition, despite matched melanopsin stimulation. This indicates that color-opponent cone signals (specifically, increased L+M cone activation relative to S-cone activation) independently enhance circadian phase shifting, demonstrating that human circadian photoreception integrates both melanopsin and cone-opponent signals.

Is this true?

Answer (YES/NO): NO